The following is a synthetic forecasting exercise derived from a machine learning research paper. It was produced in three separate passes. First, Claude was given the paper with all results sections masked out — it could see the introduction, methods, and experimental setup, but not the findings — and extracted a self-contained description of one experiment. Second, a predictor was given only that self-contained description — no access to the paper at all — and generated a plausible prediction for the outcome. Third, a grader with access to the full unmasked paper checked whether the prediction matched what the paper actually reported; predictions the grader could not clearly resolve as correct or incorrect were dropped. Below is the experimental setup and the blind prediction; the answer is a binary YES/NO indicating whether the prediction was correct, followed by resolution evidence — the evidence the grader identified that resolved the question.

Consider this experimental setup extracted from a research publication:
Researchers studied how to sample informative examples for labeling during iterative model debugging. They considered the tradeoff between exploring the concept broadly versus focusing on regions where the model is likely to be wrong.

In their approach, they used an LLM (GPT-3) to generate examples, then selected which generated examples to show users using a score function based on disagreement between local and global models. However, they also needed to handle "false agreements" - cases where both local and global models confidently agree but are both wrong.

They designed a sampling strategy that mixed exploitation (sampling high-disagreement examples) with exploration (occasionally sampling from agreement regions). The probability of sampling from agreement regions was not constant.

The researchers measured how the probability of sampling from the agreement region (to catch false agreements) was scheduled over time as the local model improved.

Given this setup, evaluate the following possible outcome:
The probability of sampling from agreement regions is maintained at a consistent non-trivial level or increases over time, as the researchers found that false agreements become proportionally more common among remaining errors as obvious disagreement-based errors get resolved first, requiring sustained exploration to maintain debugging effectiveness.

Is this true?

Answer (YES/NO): NO